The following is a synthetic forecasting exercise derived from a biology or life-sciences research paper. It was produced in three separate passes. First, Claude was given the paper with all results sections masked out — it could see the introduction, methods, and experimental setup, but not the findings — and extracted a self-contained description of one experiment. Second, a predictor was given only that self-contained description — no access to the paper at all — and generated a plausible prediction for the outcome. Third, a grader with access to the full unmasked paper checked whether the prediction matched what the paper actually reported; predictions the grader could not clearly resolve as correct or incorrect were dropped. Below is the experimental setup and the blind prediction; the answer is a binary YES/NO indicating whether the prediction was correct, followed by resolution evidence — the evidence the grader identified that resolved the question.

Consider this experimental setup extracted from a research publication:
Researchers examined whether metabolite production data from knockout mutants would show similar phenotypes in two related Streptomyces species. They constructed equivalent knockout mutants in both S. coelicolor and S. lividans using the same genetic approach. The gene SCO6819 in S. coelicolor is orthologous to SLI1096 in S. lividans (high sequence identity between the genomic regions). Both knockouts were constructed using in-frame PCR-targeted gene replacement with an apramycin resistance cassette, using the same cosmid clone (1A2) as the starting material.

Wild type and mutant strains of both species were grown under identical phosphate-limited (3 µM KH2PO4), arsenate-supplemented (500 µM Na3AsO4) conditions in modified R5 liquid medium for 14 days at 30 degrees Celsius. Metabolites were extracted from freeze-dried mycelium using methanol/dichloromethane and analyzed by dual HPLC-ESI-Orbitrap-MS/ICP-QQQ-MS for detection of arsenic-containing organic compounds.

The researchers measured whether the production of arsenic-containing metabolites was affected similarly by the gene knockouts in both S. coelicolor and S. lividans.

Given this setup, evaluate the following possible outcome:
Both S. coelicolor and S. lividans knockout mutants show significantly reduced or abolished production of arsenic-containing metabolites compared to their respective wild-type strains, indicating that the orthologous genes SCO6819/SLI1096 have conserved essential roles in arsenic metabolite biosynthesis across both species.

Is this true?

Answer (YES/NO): YES